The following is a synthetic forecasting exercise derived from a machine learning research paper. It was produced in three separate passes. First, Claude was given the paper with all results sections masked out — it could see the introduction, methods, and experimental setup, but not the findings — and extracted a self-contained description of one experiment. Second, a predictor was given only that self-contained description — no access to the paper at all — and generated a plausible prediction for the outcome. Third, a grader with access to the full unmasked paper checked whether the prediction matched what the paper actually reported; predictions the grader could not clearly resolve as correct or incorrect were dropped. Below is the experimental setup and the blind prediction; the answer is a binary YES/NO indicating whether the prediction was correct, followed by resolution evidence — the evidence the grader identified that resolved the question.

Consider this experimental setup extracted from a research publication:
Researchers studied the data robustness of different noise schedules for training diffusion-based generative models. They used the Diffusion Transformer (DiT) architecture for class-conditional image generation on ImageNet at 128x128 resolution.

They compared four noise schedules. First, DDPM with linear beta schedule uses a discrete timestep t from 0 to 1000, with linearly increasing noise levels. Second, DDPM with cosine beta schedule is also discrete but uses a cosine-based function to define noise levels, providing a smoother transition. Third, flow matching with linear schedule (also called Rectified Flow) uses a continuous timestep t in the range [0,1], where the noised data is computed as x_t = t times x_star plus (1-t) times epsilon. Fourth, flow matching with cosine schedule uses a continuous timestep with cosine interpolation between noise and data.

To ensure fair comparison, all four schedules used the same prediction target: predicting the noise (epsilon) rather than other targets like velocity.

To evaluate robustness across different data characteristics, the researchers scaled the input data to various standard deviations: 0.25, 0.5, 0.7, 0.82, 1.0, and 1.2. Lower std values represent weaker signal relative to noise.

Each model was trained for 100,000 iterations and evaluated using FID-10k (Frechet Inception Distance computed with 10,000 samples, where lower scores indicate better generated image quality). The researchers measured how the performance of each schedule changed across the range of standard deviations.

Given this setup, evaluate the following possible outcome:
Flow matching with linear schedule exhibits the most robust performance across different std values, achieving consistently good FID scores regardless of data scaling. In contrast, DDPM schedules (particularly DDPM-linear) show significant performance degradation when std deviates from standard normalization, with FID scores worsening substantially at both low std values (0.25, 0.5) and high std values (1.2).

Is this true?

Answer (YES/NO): NO